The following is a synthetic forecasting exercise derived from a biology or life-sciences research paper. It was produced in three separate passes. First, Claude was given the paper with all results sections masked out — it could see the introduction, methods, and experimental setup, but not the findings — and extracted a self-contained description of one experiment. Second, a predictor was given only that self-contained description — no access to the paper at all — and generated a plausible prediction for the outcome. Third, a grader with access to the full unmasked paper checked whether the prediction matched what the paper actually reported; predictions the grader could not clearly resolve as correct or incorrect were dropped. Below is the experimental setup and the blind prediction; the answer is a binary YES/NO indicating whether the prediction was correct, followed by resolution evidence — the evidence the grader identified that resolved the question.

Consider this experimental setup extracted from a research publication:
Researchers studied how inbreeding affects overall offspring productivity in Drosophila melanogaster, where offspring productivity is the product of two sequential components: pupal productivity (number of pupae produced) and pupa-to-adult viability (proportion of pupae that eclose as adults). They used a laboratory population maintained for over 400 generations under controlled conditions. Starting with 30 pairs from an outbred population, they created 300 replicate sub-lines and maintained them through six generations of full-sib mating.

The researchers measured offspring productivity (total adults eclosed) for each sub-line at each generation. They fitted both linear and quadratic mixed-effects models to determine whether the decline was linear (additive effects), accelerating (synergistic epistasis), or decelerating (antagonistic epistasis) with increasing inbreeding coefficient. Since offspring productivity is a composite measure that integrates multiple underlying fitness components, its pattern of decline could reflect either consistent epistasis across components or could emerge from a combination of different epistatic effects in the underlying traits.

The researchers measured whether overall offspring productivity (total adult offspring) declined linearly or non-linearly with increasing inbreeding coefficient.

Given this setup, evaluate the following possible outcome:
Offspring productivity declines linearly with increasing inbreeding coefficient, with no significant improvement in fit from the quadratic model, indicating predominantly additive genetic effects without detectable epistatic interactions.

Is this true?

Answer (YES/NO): NO